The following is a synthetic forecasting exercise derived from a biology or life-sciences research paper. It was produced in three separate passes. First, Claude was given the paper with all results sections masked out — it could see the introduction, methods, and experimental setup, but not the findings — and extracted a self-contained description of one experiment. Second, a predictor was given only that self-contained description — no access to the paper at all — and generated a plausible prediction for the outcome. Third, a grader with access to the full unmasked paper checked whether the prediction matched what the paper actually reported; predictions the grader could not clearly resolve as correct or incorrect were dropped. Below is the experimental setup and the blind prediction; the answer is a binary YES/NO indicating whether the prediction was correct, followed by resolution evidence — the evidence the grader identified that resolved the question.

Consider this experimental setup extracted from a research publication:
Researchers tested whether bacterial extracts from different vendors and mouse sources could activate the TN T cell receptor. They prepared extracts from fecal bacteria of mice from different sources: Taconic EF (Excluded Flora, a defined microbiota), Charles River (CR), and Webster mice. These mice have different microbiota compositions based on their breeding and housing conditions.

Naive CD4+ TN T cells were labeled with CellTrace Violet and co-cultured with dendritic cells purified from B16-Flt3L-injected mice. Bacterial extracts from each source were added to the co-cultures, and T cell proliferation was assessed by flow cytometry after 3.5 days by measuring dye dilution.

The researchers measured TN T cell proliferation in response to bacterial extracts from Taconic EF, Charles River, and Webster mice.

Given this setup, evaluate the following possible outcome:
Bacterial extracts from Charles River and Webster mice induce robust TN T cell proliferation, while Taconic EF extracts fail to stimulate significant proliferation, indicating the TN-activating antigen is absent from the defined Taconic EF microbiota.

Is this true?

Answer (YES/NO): NO